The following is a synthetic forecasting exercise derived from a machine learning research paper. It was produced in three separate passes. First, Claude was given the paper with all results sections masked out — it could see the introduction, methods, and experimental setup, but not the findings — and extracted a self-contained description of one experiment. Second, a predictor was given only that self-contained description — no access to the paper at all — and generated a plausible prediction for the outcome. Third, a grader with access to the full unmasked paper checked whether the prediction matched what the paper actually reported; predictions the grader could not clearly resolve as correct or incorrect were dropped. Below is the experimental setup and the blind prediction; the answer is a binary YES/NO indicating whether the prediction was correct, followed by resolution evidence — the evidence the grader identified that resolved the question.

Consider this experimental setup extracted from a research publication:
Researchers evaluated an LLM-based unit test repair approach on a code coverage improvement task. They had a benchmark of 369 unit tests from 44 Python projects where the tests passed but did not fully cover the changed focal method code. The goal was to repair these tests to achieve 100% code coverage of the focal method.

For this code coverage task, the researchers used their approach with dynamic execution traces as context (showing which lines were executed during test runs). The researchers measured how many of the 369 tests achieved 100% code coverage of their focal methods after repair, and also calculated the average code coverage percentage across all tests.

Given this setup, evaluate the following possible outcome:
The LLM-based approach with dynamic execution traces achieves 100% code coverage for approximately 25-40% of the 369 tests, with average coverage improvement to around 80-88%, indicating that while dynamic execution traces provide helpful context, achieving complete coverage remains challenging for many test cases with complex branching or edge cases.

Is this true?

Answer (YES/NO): NO